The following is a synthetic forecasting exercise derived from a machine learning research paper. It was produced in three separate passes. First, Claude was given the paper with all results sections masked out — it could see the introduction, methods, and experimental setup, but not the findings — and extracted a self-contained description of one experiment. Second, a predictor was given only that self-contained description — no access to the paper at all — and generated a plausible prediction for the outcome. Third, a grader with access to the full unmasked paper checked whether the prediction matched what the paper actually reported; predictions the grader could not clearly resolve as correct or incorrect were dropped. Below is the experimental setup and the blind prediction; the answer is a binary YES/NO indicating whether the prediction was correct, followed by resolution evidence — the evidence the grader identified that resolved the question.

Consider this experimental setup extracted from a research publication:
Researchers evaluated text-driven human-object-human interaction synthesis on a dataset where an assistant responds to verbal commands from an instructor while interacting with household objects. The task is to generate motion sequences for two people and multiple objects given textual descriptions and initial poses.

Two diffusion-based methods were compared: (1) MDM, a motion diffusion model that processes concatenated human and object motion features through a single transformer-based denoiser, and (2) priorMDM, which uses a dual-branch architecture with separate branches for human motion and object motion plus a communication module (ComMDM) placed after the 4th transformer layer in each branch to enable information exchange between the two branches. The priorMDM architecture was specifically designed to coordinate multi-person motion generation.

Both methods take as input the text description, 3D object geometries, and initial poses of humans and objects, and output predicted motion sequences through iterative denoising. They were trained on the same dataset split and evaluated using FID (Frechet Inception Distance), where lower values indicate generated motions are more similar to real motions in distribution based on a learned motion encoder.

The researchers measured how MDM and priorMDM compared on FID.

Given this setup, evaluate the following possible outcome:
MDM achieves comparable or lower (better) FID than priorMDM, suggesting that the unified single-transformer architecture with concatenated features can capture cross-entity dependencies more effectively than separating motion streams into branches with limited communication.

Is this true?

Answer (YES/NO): YES